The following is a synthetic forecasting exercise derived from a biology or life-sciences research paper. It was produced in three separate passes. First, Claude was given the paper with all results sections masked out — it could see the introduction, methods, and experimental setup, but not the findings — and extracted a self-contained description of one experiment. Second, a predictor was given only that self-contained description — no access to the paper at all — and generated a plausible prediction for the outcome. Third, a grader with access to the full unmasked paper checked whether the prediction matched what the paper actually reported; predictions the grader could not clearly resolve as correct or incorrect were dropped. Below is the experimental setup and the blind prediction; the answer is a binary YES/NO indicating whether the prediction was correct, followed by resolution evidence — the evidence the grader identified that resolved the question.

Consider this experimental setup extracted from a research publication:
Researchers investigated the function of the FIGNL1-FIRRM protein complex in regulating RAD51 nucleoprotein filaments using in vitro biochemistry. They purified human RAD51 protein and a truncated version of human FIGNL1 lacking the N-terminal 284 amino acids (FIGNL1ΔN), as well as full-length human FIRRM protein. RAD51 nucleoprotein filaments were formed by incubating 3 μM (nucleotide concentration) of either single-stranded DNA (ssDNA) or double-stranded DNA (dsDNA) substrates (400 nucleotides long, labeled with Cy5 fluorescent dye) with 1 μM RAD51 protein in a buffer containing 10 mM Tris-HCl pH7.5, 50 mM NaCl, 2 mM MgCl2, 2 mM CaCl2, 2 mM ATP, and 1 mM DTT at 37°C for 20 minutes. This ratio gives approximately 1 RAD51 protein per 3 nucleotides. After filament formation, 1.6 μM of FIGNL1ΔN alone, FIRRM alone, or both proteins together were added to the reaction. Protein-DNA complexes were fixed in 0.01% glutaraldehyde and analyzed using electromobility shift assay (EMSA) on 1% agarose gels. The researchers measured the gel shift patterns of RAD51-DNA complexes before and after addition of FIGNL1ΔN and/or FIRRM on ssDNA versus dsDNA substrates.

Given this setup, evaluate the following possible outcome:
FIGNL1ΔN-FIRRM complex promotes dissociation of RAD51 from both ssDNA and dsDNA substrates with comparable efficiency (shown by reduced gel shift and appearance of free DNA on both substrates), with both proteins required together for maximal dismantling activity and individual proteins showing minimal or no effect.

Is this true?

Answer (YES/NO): NO